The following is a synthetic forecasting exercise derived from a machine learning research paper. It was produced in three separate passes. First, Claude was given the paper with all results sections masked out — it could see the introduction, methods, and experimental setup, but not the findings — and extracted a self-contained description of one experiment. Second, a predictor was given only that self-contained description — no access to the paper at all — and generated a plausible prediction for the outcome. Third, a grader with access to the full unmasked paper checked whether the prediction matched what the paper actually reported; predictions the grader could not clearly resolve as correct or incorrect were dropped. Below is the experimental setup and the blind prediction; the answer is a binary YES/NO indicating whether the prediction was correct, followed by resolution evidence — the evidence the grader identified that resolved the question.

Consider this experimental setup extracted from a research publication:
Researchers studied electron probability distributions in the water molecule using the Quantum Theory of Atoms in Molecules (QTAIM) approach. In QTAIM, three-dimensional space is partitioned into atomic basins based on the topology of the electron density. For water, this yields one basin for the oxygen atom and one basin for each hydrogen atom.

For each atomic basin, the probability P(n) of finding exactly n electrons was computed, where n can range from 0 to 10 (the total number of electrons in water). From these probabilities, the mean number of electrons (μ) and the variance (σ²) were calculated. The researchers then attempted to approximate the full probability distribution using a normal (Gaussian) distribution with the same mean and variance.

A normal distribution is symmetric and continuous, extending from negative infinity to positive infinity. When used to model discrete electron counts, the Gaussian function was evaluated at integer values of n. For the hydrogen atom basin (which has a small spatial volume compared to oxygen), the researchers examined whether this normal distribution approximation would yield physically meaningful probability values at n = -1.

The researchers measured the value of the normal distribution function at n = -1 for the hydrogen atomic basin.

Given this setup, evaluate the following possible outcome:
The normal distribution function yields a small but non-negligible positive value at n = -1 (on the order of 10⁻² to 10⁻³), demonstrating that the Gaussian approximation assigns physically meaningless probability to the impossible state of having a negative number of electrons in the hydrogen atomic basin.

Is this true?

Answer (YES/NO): NO